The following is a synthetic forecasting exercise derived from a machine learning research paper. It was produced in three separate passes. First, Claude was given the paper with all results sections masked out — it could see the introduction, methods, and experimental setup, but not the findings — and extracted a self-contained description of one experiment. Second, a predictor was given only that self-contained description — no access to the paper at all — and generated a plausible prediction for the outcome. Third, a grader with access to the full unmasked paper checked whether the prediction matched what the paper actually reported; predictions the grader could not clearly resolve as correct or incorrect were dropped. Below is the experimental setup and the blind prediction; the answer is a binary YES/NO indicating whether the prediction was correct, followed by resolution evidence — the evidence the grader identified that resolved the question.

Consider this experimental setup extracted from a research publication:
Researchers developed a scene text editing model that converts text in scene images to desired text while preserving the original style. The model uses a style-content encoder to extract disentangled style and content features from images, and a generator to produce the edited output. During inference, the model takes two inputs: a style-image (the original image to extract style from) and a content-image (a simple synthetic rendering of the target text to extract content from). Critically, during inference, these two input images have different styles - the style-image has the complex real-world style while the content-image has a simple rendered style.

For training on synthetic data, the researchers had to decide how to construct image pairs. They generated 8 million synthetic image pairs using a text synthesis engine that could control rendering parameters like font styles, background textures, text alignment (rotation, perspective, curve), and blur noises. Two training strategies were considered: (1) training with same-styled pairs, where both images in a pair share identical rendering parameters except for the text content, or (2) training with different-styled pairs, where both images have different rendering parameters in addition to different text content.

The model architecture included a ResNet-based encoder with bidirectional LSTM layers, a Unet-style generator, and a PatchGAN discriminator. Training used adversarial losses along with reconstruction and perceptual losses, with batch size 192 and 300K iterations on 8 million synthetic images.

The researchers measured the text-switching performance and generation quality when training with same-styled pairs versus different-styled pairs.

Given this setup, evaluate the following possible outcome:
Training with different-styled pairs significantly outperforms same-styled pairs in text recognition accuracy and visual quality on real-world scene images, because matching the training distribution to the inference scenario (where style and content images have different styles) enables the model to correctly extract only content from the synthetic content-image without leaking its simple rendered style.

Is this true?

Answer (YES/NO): NO